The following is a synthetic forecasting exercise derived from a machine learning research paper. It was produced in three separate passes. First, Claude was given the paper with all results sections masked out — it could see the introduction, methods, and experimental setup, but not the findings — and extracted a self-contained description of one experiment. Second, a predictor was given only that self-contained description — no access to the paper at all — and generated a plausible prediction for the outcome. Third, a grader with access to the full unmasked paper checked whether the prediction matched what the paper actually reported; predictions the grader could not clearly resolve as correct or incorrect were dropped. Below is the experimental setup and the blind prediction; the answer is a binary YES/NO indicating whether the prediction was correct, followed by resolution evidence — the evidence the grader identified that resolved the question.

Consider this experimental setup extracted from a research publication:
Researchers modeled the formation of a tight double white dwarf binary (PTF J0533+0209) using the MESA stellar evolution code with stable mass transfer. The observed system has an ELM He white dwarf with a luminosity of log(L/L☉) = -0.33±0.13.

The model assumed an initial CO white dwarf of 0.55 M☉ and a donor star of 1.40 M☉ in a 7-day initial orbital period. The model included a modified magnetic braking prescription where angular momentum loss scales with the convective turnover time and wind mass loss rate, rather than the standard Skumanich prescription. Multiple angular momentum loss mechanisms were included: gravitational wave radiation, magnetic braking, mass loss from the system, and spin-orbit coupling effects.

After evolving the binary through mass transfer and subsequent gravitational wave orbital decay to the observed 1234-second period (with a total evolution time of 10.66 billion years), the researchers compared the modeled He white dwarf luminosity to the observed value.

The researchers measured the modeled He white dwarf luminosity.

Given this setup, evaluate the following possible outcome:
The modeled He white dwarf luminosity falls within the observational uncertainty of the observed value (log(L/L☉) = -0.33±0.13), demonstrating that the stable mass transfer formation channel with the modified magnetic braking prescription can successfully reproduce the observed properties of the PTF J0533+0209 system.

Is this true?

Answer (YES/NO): NO